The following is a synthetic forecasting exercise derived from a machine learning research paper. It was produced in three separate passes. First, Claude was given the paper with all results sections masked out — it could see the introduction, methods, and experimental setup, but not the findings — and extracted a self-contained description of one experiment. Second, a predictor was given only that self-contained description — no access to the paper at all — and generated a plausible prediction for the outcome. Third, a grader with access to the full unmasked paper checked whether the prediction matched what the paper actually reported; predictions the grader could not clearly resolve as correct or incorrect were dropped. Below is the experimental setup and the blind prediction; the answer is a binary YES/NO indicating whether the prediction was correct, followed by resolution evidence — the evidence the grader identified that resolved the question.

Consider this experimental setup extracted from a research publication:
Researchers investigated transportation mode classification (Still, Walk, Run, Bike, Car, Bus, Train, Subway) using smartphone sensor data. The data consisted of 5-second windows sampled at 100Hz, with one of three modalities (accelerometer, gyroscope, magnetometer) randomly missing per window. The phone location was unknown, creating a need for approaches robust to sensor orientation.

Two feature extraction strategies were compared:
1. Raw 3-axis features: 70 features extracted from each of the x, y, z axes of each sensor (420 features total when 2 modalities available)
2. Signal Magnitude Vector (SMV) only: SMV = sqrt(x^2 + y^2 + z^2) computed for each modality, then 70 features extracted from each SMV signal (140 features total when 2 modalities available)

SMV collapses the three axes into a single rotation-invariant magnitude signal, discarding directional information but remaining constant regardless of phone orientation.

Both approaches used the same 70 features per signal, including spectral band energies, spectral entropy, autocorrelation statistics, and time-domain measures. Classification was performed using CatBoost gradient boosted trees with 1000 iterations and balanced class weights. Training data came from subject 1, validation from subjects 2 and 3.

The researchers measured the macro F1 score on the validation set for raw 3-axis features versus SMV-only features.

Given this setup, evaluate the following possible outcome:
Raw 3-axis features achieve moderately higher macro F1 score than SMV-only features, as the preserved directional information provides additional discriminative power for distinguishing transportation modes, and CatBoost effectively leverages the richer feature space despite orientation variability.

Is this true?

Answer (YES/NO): YES